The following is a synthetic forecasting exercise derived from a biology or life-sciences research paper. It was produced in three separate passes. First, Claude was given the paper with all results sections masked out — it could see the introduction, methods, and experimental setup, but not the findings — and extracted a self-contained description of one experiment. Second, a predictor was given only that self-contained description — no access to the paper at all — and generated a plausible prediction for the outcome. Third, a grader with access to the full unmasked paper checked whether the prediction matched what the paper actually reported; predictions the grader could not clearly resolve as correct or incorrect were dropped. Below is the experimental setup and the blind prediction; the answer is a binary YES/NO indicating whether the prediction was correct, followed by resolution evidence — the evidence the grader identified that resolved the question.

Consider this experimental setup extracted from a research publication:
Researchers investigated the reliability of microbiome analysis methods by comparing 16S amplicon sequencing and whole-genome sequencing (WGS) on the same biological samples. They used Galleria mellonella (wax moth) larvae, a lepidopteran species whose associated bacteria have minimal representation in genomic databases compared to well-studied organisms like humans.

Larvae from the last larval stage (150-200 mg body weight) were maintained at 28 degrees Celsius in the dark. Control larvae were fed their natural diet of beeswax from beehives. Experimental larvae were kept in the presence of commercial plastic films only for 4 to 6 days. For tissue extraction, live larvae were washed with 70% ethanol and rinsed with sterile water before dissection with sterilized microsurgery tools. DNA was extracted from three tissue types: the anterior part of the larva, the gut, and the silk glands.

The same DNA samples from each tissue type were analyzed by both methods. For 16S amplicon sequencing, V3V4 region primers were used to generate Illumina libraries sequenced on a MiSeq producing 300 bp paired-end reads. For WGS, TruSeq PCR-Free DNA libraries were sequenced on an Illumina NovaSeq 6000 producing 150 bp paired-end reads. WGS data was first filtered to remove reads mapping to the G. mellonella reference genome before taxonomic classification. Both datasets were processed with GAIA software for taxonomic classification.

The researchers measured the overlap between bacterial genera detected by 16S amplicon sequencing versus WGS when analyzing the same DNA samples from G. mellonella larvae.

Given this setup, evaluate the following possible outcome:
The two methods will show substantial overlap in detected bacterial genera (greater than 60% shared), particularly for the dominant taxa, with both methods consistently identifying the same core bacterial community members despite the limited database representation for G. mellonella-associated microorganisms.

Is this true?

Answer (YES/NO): NO